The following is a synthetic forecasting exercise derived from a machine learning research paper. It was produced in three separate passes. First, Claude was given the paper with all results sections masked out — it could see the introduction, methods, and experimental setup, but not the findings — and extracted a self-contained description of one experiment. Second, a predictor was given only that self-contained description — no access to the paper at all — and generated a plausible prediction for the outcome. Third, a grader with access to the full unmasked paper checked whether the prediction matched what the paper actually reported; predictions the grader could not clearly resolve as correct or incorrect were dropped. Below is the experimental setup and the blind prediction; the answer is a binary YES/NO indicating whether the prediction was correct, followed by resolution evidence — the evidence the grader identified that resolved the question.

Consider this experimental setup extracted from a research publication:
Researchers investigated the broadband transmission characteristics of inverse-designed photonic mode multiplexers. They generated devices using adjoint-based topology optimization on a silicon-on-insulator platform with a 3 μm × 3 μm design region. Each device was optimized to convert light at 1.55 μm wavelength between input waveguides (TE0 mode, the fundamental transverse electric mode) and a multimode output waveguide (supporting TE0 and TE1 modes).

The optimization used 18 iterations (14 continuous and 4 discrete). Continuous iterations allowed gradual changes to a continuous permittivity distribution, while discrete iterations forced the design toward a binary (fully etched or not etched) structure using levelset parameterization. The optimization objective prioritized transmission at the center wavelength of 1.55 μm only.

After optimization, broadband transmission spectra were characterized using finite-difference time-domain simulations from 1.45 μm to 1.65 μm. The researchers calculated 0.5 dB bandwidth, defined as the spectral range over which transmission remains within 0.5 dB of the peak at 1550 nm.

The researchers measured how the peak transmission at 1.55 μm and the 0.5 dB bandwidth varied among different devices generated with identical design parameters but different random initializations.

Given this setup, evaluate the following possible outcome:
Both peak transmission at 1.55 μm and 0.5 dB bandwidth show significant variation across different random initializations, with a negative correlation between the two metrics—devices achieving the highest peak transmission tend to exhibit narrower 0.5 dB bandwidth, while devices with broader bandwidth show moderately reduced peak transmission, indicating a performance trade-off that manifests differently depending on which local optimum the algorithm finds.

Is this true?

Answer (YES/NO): NO